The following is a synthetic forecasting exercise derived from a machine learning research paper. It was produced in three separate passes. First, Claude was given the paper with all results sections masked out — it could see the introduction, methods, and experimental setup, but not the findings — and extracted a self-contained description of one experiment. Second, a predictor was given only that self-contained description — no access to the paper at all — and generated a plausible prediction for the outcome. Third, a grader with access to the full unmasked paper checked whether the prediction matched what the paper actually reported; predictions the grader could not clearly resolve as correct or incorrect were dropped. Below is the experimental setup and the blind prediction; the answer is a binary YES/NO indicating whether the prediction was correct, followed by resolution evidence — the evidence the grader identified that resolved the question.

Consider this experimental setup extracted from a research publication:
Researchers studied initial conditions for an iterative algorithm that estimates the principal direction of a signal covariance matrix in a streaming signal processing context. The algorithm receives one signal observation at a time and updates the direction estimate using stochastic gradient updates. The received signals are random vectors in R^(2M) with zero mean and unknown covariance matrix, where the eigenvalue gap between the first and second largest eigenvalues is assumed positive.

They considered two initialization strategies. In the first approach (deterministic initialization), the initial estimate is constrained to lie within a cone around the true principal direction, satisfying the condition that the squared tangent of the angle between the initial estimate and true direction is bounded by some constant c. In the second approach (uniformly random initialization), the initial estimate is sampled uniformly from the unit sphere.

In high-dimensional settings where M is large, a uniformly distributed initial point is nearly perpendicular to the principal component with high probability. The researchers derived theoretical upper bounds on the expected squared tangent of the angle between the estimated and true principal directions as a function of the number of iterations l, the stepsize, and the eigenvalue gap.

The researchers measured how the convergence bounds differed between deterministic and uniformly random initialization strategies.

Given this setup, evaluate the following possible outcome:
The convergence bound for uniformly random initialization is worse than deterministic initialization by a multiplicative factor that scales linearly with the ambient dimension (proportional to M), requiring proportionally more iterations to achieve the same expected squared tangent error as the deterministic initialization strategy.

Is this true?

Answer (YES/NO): NO